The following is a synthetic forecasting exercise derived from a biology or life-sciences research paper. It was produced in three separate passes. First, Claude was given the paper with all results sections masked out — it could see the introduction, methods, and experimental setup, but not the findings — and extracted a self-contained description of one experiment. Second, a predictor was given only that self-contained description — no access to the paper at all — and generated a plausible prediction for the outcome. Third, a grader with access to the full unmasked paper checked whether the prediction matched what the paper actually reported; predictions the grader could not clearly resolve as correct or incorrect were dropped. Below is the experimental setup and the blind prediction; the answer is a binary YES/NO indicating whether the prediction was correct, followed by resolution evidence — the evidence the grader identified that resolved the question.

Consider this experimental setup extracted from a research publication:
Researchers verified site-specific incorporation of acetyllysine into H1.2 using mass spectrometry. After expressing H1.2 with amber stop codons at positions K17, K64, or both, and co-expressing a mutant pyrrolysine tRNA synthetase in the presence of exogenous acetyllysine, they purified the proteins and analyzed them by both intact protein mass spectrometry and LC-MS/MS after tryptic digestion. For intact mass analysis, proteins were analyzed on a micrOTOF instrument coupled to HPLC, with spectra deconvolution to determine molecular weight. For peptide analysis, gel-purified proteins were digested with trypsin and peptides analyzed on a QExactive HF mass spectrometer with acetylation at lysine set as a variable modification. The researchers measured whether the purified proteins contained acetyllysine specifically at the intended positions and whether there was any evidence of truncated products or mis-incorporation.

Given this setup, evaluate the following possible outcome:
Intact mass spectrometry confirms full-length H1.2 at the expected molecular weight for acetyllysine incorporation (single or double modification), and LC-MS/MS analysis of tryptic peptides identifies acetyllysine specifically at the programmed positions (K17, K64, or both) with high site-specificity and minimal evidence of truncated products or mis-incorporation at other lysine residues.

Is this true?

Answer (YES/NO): YES